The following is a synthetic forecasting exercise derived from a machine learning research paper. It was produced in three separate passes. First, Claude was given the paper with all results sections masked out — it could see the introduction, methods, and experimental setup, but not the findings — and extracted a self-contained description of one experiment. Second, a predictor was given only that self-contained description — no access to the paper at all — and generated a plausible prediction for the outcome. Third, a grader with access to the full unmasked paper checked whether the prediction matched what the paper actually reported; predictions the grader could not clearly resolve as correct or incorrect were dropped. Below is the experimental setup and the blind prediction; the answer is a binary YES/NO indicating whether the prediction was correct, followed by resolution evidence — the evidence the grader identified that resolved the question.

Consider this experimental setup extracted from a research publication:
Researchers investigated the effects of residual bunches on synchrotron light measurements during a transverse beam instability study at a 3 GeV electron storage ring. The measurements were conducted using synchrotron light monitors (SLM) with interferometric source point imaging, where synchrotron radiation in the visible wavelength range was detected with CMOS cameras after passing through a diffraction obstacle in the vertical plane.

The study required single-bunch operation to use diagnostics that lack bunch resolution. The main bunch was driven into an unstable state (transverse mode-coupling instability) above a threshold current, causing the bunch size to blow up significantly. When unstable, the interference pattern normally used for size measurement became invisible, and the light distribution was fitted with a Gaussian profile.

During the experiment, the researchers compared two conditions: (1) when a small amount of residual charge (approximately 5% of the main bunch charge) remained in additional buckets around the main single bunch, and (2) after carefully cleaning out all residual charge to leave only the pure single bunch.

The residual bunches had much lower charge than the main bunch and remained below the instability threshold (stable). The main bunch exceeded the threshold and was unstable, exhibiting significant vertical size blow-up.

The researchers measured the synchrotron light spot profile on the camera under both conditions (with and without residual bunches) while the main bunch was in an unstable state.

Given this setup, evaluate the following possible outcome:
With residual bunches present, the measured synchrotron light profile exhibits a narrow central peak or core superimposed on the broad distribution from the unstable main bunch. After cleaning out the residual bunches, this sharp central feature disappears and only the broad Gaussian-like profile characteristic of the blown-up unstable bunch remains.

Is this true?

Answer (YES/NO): NO